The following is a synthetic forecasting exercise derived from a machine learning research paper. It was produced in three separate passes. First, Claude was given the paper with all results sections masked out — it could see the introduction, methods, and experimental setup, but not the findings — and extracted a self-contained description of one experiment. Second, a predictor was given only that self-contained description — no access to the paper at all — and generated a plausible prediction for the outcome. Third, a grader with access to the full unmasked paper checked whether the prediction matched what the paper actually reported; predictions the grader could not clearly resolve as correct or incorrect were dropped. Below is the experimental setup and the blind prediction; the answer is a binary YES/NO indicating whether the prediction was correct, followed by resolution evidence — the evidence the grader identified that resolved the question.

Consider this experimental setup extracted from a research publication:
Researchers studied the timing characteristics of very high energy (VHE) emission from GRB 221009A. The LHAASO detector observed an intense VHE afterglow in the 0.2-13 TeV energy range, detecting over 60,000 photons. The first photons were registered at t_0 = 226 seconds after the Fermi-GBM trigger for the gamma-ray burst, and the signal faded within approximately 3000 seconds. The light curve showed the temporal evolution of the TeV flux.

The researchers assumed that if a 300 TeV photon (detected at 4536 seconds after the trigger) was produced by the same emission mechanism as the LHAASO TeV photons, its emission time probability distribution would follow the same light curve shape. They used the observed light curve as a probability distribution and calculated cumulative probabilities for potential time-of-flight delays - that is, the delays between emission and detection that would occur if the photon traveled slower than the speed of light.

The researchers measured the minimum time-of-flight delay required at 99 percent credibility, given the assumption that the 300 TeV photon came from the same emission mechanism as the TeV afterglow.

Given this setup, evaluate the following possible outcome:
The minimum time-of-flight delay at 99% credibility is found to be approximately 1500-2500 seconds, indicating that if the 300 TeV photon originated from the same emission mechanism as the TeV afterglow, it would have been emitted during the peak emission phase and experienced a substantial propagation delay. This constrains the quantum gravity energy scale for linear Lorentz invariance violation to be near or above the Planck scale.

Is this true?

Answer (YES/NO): NO